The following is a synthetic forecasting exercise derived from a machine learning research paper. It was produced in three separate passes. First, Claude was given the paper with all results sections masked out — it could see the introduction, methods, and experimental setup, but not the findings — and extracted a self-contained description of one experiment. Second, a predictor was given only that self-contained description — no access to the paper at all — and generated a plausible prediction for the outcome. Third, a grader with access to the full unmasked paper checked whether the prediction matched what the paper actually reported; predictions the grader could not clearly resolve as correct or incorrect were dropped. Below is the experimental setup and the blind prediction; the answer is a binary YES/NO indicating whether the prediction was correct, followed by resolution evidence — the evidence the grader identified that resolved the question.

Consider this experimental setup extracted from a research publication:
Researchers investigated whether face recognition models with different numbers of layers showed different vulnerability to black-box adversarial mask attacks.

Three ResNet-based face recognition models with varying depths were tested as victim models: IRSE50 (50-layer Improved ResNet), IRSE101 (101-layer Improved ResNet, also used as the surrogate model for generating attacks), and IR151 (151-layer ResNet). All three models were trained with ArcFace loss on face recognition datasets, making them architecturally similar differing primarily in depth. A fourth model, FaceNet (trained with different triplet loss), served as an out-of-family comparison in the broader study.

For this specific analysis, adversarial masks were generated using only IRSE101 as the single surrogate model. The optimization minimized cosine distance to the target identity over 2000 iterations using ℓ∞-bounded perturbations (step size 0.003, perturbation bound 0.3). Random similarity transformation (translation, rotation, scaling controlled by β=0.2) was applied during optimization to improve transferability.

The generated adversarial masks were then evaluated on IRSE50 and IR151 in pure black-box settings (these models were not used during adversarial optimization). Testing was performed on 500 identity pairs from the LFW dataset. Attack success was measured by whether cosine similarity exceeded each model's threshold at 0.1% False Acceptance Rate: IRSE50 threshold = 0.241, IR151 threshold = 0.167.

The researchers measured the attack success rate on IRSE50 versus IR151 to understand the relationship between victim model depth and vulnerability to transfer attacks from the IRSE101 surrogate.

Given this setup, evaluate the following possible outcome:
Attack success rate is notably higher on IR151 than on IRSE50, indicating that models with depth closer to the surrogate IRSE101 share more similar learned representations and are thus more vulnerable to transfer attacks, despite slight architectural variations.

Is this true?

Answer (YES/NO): NO